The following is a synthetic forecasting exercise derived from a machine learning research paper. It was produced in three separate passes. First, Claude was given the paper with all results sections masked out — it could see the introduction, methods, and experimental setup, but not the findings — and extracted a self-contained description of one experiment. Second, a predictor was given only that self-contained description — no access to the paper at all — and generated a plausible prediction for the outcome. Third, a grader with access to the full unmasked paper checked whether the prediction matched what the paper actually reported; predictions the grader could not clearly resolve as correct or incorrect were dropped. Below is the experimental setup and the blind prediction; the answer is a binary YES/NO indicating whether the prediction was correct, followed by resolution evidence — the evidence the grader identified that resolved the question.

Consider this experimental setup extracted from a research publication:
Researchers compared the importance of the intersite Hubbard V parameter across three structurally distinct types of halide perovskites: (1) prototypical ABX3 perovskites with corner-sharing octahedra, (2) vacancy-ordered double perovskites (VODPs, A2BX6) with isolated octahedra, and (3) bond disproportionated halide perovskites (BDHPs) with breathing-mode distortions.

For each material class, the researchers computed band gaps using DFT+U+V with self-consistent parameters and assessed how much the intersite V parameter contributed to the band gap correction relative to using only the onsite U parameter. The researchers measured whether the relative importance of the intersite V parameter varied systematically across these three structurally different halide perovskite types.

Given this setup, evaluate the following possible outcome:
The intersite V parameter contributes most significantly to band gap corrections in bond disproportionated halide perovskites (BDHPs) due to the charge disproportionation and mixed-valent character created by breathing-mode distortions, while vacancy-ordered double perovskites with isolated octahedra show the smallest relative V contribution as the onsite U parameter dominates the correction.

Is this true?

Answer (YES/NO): NO